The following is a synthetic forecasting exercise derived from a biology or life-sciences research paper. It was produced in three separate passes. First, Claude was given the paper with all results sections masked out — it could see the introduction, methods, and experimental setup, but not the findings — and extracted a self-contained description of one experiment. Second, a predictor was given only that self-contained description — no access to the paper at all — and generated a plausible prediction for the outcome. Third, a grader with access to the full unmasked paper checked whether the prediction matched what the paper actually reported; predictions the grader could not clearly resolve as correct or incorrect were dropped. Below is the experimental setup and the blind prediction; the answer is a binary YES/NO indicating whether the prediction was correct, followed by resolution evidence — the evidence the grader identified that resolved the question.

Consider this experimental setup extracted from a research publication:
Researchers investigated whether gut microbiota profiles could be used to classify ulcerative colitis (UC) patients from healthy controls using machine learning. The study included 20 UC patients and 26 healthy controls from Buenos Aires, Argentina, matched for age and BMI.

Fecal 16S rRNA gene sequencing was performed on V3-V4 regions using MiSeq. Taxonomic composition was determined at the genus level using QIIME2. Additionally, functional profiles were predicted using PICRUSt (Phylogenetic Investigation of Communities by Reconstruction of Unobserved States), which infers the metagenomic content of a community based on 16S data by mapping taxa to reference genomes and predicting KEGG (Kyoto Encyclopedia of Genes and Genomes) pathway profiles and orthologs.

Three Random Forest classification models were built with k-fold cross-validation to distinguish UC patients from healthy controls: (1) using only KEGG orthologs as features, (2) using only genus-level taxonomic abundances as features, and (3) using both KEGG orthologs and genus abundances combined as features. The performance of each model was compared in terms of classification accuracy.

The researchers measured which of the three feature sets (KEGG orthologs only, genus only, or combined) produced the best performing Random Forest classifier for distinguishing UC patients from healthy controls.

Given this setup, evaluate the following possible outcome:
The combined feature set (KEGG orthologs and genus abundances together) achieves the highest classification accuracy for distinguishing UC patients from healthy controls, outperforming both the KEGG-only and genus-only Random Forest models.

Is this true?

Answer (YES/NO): YES